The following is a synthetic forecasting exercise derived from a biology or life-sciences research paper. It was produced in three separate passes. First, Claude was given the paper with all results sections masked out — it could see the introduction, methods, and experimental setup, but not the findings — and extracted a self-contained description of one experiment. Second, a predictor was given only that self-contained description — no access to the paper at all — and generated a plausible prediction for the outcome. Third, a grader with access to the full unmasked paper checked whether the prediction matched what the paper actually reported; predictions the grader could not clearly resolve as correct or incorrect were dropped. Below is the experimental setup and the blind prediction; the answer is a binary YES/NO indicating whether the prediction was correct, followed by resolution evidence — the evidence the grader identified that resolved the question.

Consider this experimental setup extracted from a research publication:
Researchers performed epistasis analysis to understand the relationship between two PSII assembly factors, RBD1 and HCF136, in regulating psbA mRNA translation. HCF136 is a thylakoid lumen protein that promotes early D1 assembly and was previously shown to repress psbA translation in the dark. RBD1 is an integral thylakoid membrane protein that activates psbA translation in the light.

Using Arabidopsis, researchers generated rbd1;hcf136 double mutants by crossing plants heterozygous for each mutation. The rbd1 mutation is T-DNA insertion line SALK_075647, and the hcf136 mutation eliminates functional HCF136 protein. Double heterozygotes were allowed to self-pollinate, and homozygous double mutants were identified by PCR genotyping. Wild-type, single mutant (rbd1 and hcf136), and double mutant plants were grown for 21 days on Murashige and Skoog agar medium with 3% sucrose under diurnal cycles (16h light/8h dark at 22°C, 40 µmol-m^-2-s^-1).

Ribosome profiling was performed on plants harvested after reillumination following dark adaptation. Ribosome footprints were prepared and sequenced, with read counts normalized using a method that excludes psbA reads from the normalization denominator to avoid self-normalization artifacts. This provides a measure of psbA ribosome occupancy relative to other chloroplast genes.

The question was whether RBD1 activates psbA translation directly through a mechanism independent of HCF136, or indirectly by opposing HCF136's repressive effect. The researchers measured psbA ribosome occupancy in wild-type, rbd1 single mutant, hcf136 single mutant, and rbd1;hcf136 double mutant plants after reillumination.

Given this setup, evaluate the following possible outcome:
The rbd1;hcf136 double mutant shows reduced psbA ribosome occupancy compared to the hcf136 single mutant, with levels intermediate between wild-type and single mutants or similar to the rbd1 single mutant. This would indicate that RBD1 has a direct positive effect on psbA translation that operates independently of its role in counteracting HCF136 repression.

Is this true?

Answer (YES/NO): NO